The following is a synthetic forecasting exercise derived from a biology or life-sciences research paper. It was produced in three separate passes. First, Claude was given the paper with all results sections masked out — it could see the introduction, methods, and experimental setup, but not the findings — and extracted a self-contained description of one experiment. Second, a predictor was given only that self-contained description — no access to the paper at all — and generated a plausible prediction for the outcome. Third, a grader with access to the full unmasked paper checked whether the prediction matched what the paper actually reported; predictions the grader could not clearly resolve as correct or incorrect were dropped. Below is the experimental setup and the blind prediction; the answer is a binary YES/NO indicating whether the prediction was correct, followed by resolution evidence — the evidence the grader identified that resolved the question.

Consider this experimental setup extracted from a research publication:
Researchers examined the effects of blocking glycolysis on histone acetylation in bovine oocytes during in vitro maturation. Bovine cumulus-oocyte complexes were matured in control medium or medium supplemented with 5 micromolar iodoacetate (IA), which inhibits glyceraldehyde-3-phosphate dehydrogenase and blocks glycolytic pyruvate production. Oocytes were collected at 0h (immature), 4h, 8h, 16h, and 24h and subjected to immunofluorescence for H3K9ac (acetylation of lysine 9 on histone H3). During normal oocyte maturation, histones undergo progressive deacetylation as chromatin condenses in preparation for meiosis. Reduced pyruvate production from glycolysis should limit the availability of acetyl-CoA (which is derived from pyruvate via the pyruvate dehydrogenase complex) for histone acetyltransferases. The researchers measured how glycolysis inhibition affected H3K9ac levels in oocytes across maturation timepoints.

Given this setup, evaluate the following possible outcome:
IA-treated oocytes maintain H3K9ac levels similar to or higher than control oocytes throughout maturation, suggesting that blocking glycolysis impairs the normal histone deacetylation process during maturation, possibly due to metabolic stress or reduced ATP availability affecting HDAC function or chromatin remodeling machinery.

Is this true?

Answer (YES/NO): NO